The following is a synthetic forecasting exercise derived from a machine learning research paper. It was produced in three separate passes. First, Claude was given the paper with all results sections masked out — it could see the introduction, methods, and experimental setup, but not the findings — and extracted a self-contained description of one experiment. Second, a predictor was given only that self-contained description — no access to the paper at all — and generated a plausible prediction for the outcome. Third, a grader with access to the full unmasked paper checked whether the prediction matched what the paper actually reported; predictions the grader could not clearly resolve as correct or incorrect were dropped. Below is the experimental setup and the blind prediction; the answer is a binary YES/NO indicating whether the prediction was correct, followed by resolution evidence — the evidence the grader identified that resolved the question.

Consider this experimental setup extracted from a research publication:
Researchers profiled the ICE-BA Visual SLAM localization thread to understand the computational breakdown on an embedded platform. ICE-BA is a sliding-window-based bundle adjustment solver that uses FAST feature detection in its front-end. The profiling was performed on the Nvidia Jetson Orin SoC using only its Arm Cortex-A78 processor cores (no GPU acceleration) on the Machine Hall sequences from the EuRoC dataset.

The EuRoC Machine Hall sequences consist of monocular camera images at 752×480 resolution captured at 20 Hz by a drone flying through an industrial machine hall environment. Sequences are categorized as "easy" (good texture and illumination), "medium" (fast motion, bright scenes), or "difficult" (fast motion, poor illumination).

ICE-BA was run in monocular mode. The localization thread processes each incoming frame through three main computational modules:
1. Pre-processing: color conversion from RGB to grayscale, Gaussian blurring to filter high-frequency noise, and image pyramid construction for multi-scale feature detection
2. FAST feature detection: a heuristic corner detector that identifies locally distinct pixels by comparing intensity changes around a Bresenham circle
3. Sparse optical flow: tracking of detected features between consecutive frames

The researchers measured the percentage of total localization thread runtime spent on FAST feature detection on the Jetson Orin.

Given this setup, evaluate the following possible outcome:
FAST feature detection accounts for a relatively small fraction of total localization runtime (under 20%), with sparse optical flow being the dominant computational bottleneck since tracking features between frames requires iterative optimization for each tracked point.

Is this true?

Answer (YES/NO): NO